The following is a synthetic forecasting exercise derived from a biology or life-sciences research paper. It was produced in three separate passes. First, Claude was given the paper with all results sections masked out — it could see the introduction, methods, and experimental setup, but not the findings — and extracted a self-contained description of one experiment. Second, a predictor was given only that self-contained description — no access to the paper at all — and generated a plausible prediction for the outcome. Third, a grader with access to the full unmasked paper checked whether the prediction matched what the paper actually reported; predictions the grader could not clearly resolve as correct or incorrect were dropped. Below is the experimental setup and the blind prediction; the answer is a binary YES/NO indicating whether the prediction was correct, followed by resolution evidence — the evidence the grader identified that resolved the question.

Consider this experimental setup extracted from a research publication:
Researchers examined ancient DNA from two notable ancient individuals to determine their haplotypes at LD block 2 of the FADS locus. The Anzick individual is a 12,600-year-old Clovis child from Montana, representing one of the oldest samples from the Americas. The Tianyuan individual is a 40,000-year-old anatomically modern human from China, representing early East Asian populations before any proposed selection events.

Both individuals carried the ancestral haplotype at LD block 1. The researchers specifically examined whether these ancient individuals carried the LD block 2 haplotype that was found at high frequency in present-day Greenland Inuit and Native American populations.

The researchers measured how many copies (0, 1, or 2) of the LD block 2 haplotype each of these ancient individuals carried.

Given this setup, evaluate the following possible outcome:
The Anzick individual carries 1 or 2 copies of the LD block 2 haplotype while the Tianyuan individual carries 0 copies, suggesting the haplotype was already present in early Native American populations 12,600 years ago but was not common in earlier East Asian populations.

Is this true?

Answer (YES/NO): NO